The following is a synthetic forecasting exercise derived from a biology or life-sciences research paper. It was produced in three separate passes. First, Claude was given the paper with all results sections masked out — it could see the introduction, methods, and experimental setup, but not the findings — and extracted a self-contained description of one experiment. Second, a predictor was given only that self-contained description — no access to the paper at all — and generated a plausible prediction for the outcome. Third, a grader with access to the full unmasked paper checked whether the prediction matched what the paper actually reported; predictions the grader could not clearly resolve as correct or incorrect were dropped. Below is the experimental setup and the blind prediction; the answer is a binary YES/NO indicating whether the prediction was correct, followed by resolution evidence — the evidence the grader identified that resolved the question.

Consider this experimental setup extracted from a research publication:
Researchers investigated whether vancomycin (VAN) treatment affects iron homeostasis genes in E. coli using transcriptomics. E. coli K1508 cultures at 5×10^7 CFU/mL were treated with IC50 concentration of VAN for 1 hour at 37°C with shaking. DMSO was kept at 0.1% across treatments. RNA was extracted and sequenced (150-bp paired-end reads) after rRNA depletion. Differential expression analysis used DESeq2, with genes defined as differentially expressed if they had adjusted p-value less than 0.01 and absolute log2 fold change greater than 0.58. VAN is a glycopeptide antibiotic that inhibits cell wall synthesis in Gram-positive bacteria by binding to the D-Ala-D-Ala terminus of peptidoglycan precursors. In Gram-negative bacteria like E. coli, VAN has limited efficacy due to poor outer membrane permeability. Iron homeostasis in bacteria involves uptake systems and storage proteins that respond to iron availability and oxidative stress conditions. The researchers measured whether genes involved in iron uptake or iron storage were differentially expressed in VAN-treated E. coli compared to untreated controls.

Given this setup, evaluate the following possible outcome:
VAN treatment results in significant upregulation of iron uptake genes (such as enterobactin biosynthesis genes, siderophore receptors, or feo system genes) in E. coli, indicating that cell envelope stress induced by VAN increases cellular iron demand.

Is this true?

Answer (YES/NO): NO